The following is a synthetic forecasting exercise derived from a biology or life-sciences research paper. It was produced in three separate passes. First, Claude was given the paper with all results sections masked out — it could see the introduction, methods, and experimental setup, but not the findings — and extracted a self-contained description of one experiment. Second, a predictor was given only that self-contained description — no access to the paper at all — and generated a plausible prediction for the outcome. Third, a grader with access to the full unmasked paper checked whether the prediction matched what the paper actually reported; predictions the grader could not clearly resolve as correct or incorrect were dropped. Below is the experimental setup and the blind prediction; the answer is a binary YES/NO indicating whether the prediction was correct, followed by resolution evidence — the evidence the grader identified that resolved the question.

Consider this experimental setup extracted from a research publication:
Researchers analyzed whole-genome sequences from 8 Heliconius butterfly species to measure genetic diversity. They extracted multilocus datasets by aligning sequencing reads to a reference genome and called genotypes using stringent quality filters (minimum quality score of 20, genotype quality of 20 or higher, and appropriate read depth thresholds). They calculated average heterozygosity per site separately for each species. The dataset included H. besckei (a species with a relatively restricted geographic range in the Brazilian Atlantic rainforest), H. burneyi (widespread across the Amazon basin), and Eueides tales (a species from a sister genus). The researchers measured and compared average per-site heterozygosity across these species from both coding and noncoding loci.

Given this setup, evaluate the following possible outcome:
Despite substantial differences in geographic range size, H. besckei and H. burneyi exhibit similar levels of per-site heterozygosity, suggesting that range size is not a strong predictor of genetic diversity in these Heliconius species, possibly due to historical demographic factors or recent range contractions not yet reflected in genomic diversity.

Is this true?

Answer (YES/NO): NO